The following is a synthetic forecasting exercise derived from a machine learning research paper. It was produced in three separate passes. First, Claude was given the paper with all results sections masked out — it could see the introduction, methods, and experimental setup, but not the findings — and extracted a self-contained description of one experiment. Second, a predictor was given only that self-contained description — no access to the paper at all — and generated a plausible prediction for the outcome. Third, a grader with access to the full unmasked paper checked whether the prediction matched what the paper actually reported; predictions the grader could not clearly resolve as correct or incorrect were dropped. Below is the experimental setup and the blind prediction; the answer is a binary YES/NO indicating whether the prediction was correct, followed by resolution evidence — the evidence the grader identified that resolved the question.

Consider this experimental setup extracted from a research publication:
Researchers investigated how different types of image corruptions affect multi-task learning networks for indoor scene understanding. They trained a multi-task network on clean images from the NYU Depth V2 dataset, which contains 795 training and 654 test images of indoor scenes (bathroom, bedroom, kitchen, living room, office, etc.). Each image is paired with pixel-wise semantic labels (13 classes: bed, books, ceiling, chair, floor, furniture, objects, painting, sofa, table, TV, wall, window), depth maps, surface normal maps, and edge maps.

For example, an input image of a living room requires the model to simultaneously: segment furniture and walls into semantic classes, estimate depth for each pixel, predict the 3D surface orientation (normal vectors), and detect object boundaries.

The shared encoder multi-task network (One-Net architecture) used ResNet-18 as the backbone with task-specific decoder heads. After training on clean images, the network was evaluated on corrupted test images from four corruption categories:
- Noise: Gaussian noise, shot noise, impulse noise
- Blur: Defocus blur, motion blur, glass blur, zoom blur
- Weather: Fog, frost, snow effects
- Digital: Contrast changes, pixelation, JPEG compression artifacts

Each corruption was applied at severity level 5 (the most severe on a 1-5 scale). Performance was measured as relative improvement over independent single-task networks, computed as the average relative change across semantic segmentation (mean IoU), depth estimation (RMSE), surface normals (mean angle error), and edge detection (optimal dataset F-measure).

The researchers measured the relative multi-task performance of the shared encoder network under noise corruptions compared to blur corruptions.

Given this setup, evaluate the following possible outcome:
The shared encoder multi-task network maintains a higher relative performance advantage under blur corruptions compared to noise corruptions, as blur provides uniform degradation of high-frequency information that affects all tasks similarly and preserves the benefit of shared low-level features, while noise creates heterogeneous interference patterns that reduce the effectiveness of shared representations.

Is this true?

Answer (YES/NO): NO